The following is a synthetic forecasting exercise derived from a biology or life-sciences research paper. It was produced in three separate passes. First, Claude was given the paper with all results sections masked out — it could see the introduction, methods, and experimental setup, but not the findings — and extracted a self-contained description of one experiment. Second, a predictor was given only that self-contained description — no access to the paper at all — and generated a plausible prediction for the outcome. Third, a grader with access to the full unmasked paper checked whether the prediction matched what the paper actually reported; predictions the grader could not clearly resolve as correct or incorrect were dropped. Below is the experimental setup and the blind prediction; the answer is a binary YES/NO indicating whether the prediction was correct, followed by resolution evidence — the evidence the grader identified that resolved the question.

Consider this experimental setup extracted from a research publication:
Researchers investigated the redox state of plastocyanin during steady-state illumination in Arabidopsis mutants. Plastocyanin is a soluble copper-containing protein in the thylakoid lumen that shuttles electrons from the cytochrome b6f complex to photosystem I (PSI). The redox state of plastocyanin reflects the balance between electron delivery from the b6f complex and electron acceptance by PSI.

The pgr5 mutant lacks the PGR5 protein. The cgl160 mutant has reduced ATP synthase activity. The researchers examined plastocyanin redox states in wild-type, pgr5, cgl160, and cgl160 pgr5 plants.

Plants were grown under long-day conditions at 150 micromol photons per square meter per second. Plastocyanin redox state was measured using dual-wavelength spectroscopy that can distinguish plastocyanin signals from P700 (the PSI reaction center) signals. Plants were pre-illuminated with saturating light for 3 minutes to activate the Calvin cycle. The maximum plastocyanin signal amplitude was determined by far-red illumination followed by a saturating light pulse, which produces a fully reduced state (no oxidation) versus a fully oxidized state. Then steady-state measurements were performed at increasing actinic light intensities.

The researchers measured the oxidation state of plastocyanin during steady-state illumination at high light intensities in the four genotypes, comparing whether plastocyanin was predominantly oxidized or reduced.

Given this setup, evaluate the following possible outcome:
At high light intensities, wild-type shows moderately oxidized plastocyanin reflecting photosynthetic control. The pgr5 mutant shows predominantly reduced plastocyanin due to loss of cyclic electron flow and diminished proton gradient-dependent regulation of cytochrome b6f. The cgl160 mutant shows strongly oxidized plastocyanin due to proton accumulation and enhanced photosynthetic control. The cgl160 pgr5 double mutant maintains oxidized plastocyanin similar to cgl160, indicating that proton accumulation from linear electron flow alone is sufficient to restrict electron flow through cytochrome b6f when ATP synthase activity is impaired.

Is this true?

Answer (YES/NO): NO